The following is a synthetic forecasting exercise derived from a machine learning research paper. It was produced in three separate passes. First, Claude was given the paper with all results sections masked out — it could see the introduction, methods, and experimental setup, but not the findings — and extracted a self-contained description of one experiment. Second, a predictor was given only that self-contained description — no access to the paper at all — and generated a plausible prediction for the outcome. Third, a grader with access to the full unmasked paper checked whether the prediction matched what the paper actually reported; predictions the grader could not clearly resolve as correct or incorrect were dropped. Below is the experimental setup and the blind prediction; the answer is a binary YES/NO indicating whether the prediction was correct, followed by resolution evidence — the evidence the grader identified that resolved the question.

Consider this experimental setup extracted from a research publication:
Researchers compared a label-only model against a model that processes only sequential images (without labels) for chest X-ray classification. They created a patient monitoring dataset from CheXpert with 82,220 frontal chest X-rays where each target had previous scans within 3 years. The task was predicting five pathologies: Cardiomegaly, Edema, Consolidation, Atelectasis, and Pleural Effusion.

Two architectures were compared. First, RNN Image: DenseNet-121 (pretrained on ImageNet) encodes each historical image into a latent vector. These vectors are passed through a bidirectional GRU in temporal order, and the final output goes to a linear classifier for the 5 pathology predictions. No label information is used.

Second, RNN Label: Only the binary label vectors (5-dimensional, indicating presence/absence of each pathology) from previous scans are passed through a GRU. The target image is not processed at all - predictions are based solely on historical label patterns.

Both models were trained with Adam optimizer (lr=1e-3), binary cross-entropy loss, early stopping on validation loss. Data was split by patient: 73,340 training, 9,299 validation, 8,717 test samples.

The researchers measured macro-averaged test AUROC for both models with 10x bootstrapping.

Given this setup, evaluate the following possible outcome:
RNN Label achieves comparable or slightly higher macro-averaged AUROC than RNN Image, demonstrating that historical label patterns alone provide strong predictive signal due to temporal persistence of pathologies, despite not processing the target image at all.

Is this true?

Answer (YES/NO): NO